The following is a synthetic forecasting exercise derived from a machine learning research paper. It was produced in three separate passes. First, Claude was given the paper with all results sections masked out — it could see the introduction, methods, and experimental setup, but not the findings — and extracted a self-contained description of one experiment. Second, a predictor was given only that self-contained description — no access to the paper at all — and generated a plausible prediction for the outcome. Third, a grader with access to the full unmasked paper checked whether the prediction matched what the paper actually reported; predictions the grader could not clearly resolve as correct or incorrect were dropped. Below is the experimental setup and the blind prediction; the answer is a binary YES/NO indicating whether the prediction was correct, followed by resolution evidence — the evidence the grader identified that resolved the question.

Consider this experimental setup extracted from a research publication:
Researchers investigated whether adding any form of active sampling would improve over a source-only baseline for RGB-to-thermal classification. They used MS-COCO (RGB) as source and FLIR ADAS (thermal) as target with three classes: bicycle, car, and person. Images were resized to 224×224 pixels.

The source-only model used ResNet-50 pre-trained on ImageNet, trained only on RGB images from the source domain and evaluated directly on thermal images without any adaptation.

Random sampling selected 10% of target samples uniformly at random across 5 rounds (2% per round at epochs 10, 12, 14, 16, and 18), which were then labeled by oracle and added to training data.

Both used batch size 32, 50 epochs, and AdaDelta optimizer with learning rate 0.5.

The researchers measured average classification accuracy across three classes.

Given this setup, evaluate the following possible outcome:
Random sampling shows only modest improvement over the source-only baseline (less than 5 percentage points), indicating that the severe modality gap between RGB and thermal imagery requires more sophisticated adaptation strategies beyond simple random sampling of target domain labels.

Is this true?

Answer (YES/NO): NO